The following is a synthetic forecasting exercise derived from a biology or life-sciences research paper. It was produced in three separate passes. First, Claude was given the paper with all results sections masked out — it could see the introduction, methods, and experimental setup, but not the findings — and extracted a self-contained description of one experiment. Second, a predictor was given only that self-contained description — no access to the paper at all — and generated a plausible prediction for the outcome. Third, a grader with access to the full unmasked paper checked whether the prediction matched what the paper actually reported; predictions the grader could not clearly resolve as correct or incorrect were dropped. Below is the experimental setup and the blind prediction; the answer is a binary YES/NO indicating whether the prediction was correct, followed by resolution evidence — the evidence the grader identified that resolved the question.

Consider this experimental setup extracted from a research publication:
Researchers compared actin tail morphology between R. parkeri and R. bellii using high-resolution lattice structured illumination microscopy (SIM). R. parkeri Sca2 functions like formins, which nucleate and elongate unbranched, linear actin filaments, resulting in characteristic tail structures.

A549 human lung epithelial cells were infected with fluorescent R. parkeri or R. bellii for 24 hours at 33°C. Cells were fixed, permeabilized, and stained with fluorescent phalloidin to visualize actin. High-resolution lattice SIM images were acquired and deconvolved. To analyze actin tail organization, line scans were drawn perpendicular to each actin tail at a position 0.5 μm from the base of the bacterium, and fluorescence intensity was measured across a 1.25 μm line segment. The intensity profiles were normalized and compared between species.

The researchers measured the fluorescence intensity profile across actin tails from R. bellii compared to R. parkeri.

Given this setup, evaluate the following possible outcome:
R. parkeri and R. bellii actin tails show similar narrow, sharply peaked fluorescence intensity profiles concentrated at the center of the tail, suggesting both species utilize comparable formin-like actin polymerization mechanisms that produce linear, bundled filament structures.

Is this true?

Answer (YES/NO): NO